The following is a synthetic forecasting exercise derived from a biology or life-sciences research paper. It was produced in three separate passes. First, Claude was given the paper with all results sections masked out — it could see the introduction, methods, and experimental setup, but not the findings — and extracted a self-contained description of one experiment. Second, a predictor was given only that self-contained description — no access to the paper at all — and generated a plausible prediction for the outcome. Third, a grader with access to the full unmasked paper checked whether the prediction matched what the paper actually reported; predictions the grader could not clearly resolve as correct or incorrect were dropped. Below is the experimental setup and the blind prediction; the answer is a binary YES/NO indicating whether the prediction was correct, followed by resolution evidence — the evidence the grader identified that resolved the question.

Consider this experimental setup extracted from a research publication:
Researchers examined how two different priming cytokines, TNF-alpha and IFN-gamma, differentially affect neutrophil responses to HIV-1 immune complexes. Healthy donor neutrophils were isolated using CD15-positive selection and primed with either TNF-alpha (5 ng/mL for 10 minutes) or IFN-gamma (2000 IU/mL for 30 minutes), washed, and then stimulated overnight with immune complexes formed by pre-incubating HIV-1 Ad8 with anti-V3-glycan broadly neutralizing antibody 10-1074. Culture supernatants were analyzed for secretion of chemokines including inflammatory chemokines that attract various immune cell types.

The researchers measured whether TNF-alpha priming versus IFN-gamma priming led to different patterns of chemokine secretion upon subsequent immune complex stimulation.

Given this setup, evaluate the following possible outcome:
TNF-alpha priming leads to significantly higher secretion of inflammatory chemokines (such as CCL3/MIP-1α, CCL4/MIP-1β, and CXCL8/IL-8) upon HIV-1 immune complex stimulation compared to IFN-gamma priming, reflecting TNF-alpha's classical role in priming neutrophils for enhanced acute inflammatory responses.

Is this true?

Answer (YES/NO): NO